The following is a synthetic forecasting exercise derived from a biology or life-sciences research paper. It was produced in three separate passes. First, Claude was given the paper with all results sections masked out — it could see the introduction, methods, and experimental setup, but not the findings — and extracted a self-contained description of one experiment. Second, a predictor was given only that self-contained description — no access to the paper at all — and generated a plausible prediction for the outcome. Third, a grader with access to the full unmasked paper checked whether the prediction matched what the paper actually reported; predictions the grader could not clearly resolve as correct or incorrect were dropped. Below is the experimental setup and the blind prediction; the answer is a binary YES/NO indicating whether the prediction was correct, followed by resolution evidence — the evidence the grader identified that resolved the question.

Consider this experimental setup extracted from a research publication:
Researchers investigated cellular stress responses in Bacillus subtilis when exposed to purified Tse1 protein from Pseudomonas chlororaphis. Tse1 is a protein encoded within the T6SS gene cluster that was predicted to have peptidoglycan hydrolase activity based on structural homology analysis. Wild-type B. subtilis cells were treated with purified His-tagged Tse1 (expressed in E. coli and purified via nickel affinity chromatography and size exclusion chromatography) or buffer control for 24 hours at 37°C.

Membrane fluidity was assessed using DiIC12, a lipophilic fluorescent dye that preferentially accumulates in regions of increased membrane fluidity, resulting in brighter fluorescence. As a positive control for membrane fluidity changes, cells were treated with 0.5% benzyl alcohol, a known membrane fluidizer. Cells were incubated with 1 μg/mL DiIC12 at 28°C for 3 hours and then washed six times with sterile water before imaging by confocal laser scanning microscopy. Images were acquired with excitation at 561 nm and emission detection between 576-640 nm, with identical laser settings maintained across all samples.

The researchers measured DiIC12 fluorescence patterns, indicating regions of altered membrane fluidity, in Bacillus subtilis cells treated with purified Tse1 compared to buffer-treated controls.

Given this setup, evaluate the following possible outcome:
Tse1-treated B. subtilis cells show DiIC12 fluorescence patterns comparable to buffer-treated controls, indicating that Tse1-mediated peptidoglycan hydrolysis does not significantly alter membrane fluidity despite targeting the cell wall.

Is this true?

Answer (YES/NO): NO